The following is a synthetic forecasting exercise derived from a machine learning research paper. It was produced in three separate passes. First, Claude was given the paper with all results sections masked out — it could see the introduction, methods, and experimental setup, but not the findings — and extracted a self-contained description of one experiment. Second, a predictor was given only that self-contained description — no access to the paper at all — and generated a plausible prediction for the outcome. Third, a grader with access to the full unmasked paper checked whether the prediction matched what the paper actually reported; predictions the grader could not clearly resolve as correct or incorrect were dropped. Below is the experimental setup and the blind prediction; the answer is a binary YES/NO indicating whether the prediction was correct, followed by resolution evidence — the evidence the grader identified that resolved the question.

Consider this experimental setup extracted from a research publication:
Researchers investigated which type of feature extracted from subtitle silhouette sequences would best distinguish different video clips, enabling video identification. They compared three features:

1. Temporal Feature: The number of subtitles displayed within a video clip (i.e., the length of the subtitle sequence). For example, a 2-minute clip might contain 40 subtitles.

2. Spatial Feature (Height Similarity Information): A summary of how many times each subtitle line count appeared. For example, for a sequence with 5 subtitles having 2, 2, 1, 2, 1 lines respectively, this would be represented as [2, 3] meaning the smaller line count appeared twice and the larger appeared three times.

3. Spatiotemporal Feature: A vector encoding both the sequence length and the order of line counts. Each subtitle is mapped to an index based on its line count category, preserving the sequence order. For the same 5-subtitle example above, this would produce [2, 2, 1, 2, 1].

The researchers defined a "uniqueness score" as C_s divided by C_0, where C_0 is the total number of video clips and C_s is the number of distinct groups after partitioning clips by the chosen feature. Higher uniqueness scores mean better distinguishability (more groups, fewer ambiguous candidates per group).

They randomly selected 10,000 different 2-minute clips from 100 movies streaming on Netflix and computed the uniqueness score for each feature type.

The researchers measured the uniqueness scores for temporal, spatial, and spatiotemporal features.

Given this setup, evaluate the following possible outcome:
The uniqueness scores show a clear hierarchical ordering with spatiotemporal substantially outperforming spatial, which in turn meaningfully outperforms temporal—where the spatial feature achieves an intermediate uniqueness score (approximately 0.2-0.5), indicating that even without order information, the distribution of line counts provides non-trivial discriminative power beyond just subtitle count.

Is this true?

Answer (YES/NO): NO